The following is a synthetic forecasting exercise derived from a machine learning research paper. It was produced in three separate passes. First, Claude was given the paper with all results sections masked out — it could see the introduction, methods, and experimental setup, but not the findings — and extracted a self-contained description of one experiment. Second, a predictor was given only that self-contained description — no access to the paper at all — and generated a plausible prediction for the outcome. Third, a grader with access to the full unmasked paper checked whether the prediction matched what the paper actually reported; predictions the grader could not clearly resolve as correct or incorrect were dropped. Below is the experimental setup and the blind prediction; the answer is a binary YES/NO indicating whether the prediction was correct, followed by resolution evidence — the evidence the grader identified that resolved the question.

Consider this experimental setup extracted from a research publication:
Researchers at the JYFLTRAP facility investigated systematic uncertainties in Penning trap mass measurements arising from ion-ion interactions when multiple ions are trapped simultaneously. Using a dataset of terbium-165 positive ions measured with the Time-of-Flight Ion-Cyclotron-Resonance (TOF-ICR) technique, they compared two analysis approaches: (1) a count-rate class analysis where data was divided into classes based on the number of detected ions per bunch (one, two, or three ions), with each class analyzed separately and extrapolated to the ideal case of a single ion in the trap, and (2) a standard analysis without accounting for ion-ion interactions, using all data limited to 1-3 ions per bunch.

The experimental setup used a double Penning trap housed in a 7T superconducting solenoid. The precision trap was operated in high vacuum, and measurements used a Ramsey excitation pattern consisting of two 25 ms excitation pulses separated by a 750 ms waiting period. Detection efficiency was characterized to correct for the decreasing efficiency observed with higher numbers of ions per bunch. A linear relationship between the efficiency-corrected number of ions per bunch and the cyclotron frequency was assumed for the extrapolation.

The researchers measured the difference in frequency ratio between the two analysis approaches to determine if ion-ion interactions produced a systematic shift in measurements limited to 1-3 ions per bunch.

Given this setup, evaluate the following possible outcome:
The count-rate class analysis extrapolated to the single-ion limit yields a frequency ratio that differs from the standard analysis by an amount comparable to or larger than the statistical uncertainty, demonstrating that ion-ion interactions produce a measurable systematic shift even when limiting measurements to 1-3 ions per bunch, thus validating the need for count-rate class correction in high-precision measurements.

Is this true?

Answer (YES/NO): NO